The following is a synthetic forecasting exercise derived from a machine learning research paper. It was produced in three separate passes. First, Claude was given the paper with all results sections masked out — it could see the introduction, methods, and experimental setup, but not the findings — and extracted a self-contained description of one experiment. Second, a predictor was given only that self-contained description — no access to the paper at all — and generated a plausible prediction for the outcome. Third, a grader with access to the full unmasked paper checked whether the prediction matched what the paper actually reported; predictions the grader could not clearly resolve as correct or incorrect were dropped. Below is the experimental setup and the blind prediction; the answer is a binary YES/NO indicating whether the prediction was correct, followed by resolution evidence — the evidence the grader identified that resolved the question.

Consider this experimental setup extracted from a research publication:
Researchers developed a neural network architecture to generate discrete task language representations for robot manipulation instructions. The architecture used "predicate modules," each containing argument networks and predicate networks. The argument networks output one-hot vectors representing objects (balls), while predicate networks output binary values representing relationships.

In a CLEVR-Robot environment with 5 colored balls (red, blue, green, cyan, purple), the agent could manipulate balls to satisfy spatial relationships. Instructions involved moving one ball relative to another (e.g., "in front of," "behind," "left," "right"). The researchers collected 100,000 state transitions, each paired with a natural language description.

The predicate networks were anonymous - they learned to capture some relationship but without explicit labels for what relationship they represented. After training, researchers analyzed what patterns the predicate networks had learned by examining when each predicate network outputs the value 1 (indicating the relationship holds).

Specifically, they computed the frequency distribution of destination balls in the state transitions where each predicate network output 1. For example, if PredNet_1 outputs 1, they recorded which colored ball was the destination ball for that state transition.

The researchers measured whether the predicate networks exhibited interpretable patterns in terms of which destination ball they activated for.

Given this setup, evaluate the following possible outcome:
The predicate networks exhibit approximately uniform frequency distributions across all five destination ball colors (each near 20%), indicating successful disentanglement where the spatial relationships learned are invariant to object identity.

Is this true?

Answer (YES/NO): NO